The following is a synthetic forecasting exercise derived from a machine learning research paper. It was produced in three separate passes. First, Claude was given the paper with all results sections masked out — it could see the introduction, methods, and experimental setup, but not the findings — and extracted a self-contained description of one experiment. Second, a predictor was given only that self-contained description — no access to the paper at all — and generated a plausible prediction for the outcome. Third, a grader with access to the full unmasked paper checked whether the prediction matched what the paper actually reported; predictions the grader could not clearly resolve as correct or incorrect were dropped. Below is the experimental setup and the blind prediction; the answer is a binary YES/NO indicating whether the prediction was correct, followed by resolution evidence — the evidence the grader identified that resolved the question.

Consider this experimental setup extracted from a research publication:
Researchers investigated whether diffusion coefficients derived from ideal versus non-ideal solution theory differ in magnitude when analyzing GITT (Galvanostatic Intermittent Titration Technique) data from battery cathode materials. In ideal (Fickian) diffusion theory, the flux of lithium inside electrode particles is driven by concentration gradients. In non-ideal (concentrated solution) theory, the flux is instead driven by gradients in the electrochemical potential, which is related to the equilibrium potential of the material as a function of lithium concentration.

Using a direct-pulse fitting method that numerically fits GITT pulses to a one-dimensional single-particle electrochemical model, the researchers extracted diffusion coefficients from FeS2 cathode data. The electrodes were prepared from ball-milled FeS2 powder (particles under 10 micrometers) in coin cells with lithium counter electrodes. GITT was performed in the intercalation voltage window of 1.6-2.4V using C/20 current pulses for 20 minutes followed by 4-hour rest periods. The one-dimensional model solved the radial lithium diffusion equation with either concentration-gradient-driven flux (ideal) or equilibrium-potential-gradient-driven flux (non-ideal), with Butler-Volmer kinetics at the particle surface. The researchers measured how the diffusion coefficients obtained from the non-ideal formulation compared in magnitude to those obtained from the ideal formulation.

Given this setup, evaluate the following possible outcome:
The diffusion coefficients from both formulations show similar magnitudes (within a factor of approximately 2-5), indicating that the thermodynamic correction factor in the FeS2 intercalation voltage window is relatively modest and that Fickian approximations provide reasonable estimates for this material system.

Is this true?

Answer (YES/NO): NO